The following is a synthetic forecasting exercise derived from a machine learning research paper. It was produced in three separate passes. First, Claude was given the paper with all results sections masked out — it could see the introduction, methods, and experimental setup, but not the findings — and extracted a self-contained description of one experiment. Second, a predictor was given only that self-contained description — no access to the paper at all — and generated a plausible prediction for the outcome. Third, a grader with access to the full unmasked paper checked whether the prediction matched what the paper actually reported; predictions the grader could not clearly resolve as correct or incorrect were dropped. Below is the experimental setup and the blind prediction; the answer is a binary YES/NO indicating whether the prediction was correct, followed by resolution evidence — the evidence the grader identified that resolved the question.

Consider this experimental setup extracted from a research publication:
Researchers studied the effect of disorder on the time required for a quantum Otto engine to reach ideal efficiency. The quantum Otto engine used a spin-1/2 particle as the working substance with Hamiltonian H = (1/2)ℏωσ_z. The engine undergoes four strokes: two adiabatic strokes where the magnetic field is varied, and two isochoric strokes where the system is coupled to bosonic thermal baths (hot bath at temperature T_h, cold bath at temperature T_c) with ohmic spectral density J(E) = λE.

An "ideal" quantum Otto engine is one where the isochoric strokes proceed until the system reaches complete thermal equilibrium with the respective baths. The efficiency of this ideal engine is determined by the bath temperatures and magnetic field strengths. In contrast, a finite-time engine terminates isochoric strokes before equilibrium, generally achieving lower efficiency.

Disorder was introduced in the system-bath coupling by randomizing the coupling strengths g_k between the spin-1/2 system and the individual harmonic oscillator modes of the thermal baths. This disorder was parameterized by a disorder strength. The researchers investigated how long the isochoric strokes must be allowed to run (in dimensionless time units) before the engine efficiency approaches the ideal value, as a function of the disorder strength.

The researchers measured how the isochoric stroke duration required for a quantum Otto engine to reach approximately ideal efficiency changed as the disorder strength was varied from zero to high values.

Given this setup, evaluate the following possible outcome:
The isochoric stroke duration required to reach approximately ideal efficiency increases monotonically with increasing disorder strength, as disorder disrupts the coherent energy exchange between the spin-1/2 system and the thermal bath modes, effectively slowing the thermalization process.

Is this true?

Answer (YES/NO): NO